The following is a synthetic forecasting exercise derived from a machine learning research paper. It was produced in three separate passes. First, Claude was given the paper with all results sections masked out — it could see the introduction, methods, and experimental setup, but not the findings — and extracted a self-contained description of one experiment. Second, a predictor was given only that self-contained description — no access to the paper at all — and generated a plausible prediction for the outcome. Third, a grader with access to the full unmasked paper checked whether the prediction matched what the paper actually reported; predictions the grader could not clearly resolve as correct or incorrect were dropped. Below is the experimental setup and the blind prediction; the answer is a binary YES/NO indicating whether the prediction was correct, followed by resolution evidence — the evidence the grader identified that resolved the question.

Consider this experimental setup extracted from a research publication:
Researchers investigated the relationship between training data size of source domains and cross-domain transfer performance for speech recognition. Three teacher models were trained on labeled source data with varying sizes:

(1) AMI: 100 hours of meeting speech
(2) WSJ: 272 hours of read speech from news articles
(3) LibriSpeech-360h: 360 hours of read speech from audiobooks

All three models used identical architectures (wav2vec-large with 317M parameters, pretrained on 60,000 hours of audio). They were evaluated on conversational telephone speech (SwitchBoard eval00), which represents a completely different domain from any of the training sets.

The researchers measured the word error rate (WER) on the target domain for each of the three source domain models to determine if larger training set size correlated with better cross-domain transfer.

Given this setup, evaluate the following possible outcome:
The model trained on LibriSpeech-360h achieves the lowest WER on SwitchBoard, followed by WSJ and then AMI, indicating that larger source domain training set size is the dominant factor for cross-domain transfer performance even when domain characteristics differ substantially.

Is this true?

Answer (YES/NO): NO